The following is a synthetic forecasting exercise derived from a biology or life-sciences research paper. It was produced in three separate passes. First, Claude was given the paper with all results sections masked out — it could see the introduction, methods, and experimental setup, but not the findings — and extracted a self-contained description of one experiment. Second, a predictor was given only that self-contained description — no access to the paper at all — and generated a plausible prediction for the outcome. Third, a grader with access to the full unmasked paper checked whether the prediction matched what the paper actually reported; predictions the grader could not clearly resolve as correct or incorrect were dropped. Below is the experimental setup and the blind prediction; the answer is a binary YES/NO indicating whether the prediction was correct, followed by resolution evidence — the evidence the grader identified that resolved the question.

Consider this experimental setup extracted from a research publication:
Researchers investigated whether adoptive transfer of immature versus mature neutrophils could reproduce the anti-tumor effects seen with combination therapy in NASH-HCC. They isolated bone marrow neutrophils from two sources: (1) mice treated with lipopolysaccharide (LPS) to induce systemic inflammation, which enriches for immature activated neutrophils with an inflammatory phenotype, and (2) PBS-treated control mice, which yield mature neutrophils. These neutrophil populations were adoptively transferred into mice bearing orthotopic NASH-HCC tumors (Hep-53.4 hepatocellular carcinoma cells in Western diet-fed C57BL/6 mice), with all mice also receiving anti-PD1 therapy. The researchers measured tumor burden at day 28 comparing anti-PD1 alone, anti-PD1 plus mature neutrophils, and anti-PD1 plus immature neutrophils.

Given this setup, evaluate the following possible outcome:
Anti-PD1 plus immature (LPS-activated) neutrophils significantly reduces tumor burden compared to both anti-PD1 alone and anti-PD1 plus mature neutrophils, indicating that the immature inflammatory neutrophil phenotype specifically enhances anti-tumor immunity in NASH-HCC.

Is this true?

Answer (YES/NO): YES